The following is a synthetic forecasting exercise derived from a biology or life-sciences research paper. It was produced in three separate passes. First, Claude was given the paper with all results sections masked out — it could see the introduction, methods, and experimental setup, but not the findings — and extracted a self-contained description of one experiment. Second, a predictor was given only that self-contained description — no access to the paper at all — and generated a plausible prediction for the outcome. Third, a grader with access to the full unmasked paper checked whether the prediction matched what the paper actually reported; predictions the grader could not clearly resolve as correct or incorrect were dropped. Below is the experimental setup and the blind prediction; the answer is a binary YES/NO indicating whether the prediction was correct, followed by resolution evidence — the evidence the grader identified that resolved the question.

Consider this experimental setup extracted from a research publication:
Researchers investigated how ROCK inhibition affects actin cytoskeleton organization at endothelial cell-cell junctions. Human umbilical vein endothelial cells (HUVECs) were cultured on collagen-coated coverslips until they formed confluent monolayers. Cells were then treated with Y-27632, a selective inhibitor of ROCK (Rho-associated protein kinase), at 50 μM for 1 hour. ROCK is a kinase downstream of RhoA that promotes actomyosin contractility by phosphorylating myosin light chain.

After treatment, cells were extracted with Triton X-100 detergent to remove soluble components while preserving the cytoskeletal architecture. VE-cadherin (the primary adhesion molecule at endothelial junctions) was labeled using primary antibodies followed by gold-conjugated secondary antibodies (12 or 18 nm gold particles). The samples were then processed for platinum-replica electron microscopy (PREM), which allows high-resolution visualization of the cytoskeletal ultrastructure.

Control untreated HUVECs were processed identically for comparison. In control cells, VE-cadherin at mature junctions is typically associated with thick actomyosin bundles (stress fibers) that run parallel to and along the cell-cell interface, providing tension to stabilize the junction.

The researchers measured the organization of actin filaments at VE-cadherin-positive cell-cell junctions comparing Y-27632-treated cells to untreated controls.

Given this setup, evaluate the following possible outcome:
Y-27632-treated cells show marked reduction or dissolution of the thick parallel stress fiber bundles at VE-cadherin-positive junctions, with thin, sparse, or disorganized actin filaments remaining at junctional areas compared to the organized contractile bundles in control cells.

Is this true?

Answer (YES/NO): NO